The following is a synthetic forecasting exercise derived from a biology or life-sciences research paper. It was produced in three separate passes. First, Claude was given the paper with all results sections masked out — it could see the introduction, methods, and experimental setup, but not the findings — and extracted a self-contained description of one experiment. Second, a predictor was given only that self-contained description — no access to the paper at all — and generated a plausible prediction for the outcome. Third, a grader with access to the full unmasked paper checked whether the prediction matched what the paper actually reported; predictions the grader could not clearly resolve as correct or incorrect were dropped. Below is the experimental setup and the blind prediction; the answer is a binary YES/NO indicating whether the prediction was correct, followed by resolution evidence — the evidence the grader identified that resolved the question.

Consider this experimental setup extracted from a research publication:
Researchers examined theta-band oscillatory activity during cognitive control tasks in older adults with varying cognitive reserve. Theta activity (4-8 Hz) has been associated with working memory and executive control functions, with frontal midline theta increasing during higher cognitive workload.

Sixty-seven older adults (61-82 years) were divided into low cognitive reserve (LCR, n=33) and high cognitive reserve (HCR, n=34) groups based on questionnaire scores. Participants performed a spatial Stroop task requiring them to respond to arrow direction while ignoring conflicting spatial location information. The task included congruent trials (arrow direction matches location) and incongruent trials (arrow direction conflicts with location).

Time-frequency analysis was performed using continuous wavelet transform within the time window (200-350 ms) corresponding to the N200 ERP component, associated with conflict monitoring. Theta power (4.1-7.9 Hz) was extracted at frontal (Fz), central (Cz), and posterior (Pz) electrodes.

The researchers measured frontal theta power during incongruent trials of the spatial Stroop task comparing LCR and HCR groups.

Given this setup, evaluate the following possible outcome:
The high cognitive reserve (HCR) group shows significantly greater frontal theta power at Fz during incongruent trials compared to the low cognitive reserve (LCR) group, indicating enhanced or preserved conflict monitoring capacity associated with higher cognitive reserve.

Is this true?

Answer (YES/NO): NO